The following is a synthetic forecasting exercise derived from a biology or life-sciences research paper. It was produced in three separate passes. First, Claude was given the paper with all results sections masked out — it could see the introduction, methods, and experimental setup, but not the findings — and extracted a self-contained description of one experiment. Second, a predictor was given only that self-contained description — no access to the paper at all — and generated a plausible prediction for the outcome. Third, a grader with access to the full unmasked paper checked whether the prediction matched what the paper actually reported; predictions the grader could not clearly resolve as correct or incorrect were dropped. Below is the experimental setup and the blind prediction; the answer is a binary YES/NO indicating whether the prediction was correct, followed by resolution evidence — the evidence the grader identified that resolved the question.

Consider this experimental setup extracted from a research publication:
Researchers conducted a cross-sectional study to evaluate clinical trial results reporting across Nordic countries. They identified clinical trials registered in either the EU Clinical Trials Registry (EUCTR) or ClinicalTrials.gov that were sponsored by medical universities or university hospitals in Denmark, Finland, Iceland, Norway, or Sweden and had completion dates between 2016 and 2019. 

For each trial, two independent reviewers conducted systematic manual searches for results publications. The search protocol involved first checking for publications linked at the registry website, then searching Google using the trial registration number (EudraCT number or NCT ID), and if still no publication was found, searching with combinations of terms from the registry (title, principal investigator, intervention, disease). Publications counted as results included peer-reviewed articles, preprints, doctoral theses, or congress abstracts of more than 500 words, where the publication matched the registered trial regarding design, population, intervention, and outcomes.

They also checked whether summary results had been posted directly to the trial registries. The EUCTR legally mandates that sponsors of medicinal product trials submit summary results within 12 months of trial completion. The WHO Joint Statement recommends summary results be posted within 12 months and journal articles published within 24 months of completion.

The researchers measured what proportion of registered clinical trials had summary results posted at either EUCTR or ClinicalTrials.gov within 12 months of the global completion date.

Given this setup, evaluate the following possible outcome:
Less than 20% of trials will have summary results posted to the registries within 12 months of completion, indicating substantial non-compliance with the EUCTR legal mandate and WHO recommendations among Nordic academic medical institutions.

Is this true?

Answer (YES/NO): YES